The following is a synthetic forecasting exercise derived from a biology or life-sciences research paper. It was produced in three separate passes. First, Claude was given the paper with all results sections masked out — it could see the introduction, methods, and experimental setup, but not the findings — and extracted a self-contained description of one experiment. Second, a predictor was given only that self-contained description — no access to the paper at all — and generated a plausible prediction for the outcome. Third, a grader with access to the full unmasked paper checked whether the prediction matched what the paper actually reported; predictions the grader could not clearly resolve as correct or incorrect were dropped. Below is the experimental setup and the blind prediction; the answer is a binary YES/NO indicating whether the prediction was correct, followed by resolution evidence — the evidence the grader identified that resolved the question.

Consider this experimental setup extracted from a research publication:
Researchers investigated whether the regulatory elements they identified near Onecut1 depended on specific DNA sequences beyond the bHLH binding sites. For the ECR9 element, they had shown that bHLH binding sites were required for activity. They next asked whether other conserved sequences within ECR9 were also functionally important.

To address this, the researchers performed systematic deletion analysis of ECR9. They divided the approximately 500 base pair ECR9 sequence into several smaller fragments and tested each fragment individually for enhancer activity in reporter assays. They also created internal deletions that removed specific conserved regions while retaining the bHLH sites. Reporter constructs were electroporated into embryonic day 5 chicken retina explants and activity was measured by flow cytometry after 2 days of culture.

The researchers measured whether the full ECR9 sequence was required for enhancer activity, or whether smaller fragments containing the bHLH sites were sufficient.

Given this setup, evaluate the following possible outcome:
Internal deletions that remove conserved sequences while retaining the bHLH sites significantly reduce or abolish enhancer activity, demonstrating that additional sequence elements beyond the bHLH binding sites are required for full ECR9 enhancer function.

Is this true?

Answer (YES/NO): YES